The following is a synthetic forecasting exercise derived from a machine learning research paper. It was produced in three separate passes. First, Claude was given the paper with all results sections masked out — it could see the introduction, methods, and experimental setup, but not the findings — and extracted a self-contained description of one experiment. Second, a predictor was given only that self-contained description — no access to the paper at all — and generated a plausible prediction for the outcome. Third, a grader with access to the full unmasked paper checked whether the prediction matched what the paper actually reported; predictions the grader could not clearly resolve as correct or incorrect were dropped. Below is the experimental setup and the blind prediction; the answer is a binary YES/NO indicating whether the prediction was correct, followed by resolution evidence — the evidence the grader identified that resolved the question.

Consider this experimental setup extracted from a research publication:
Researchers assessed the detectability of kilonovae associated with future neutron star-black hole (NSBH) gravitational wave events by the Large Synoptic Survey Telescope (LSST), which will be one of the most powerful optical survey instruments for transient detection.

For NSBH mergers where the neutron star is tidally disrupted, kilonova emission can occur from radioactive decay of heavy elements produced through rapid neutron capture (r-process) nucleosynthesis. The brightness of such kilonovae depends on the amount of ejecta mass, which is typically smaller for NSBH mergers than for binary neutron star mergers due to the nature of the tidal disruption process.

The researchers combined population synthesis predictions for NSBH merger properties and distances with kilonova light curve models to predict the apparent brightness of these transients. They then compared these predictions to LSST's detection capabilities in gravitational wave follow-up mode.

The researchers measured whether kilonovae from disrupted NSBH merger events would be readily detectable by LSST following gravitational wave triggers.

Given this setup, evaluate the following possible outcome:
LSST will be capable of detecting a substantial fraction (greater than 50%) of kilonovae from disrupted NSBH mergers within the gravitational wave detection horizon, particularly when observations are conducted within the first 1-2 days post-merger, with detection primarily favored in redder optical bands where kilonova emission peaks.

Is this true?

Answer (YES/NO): NO